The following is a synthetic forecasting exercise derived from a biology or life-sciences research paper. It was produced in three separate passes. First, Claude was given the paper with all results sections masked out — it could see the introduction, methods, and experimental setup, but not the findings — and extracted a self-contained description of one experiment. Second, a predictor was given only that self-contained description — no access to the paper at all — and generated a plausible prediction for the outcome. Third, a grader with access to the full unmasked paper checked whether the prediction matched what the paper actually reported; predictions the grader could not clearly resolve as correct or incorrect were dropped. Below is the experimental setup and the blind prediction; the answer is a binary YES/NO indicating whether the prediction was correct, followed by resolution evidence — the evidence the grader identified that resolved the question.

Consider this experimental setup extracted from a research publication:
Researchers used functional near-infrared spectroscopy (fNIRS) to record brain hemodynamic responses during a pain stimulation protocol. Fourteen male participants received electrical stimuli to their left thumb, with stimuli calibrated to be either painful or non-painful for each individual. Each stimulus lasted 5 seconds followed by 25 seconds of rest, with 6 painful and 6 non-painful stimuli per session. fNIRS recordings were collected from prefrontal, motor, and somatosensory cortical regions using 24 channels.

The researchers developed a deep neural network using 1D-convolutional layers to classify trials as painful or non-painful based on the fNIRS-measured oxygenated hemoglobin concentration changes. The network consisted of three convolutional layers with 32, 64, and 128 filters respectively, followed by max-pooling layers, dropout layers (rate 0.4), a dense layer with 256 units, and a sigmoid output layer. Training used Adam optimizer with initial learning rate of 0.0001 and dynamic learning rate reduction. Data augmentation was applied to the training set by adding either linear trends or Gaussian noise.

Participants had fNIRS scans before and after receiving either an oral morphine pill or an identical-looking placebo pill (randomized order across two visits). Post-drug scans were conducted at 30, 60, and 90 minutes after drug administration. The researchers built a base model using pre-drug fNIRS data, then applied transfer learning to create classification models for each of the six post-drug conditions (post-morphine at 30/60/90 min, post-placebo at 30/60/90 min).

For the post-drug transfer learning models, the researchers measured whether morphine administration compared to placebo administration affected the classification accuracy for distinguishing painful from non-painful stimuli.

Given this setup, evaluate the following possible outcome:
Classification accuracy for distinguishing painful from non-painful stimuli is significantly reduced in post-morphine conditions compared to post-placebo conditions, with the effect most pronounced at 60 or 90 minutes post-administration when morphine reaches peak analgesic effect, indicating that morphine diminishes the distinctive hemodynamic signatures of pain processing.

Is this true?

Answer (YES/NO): NO